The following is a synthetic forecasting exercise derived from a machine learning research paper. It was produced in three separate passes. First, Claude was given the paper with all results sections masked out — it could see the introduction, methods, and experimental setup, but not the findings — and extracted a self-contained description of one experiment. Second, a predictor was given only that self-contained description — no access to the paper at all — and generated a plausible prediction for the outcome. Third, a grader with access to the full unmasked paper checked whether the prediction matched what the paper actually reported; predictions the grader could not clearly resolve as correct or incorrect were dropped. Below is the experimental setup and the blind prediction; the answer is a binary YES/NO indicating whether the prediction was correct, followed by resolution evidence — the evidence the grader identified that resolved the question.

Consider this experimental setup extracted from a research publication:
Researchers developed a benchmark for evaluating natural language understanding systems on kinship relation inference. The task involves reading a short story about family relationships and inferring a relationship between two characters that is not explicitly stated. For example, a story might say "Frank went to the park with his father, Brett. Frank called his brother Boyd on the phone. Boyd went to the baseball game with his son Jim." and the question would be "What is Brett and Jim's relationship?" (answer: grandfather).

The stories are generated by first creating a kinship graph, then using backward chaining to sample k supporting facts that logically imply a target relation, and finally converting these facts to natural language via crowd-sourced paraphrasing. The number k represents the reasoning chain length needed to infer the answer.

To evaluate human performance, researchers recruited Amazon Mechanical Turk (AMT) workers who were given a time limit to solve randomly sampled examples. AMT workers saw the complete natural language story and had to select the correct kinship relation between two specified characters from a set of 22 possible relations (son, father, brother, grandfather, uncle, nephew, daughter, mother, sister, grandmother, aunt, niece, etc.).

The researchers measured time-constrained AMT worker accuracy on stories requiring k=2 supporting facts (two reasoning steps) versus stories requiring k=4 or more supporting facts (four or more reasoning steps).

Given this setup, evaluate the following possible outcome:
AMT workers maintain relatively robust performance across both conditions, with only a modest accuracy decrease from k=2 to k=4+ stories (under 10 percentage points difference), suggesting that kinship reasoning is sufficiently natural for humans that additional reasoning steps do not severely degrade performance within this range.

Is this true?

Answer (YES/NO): NO